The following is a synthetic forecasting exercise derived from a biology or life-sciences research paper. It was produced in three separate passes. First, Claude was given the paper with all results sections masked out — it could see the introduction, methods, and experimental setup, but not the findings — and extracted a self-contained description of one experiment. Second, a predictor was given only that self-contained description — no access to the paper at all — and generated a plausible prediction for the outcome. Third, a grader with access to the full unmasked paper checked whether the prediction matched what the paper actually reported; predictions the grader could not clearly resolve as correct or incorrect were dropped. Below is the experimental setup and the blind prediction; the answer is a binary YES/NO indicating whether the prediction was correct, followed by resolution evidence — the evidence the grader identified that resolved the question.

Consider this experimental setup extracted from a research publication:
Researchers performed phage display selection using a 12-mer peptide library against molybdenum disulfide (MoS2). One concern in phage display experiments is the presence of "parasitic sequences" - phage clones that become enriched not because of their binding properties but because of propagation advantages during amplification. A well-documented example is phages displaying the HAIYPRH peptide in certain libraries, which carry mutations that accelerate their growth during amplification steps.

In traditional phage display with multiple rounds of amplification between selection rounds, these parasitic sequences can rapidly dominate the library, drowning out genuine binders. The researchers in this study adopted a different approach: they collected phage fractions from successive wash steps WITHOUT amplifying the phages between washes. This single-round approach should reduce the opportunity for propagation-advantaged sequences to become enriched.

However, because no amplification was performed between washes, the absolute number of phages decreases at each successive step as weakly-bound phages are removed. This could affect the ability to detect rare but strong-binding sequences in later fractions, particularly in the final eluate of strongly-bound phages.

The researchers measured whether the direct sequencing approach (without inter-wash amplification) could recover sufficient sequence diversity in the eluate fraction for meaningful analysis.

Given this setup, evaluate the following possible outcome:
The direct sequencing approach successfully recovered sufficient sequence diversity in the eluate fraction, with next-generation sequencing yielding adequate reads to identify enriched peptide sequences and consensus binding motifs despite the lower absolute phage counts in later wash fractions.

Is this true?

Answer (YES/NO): NO